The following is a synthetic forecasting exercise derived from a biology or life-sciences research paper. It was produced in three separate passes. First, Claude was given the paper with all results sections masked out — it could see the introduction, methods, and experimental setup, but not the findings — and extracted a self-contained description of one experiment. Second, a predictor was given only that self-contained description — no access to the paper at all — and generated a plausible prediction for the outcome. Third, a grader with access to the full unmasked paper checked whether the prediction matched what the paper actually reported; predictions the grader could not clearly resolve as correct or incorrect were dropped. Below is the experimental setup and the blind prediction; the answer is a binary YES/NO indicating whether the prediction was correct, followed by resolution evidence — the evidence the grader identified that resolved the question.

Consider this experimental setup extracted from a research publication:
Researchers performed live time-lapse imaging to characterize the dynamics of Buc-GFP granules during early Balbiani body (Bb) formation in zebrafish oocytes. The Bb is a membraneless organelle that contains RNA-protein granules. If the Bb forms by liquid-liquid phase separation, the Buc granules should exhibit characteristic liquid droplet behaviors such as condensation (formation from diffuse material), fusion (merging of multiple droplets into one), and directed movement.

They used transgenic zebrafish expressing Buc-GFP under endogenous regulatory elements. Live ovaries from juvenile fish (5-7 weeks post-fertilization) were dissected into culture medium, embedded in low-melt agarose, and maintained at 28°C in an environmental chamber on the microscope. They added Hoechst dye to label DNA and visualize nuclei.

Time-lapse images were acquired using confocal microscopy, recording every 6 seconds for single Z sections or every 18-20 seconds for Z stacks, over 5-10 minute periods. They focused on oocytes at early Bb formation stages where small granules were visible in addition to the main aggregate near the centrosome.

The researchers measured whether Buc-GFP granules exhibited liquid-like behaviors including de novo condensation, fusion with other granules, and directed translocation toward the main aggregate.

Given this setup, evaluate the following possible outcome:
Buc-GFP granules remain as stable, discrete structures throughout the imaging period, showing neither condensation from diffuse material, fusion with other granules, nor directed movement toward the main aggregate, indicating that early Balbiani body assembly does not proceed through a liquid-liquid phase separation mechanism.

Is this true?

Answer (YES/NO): NO